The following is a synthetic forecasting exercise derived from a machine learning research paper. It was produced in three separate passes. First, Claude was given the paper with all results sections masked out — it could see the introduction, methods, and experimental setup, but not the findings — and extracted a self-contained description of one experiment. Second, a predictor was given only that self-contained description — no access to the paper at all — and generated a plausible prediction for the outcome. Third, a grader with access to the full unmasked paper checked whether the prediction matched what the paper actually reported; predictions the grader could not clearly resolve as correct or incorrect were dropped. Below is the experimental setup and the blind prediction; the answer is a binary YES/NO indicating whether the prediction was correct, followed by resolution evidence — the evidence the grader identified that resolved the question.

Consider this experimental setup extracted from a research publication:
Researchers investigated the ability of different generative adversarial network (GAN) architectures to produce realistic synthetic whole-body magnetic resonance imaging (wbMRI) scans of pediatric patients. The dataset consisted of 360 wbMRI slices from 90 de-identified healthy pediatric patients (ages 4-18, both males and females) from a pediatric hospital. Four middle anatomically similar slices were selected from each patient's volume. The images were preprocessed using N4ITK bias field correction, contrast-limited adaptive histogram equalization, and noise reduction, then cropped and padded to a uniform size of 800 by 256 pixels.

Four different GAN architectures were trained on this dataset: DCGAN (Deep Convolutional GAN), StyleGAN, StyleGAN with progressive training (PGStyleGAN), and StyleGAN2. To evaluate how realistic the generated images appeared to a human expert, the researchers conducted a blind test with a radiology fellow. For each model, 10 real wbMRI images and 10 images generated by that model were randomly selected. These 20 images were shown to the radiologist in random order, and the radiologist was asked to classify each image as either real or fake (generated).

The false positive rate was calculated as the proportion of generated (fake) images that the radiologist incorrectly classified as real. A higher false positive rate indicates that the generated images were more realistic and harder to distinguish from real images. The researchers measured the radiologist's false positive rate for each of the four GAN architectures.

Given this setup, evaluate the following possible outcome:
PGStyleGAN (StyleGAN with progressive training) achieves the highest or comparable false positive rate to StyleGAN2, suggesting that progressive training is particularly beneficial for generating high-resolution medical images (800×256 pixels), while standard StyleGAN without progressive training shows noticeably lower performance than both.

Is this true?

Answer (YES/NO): NO